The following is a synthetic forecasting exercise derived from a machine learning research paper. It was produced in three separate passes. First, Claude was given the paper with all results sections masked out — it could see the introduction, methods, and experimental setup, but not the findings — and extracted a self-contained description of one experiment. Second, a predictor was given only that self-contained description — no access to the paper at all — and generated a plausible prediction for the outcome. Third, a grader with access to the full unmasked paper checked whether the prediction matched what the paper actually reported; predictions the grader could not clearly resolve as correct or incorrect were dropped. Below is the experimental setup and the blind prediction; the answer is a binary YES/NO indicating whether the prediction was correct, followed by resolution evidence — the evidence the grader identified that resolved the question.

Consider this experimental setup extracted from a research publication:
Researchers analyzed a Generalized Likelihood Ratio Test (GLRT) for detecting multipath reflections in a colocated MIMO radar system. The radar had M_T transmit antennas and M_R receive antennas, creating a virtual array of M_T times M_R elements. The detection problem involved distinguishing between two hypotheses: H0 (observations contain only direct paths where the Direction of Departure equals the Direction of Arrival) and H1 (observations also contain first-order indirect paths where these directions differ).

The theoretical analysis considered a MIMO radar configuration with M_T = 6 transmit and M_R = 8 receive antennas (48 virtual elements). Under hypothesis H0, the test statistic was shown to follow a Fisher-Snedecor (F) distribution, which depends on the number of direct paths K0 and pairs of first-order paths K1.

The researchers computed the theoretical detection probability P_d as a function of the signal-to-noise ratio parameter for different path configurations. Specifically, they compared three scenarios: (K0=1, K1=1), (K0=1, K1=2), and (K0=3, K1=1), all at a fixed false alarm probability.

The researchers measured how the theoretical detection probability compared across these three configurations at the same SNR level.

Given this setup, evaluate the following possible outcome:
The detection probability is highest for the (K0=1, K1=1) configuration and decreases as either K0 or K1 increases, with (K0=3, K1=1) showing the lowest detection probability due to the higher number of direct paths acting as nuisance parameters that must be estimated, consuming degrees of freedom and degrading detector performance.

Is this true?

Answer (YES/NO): NO